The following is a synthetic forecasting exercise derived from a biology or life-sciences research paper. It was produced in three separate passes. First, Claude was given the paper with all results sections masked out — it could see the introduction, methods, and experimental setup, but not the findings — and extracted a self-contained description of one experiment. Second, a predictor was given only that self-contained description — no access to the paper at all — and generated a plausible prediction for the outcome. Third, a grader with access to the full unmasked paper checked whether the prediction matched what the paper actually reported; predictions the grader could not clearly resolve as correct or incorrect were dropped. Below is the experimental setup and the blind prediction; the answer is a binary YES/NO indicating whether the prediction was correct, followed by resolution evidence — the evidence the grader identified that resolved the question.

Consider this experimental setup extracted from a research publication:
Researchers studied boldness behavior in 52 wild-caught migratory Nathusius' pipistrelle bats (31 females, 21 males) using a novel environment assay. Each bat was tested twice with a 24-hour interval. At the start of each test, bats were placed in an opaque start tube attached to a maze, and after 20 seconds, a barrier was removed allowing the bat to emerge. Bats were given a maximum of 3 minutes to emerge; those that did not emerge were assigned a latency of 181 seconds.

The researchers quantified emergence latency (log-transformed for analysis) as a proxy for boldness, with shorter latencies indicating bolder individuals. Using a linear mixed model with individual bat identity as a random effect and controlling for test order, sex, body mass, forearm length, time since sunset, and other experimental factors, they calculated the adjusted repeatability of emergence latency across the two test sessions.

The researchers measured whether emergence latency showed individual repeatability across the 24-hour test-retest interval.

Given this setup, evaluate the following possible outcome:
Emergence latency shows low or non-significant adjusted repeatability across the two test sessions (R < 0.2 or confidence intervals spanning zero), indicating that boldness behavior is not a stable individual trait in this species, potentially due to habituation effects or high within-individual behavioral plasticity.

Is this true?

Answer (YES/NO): YES